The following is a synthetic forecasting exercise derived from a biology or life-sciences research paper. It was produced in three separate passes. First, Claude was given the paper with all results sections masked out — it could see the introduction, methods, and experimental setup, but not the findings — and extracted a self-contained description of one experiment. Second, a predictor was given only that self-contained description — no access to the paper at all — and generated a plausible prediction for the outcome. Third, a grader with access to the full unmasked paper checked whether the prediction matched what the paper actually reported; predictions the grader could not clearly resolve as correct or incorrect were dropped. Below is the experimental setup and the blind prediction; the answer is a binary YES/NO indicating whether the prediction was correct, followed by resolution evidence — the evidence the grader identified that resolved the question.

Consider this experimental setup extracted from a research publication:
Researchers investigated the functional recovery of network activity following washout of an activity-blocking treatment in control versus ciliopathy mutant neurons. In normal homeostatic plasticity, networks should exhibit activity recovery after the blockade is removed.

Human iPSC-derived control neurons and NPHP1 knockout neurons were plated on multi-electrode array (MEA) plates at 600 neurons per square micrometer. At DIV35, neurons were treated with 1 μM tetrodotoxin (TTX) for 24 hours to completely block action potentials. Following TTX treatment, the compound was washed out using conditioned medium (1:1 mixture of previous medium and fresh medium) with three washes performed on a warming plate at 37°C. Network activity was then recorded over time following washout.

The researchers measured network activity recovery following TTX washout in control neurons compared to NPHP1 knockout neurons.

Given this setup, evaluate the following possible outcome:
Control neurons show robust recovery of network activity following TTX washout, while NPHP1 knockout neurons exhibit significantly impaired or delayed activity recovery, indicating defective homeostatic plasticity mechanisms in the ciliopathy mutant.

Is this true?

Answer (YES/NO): YES